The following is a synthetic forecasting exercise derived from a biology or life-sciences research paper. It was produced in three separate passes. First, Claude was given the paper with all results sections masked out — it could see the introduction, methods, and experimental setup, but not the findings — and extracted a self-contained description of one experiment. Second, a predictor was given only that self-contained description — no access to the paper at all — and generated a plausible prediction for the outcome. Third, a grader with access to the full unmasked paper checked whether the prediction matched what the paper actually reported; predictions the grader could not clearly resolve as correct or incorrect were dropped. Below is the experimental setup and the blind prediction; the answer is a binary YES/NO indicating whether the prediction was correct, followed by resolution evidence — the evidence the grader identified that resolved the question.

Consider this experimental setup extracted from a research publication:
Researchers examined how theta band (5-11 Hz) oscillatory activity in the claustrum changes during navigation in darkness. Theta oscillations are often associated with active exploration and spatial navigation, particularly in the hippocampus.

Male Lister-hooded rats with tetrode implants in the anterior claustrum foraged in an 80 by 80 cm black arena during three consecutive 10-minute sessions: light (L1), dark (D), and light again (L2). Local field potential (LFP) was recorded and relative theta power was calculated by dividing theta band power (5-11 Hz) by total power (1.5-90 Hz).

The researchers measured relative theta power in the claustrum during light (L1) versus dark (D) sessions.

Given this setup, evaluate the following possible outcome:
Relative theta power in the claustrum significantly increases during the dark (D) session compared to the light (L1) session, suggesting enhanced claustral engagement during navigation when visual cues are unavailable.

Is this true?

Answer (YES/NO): NO